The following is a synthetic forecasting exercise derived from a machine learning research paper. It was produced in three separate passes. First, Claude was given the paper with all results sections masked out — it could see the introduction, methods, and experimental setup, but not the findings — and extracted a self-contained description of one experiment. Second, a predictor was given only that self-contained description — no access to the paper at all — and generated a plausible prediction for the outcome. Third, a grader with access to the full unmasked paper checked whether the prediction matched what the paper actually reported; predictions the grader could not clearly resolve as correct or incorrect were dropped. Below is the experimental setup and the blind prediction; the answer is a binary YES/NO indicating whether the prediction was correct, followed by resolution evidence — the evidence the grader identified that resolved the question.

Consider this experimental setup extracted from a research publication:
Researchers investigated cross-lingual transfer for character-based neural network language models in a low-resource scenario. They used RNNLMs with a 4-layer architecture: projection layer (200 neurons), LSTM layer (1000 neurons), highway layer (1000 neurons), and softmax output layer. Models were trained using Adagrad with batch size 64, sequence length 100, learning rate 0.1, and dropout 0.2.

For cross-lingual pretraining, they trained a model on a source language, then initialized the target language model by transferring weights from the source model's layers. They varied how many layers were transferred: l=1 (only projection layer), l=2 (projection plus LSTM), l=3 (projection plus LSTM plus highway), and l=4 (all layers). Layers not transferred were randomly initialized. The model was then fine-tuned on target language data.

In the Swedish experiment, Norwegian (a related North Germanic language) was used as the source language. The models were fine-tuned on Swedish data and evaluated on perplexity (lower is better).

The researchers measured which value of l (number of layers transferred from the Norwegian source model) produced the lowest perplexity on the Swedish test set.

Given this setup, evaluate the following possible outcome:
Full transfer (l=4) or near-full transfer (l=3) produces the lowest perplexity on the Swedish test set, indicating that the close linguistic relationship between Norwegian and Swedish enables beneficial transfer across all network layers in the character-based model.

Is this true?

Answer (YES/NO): NO